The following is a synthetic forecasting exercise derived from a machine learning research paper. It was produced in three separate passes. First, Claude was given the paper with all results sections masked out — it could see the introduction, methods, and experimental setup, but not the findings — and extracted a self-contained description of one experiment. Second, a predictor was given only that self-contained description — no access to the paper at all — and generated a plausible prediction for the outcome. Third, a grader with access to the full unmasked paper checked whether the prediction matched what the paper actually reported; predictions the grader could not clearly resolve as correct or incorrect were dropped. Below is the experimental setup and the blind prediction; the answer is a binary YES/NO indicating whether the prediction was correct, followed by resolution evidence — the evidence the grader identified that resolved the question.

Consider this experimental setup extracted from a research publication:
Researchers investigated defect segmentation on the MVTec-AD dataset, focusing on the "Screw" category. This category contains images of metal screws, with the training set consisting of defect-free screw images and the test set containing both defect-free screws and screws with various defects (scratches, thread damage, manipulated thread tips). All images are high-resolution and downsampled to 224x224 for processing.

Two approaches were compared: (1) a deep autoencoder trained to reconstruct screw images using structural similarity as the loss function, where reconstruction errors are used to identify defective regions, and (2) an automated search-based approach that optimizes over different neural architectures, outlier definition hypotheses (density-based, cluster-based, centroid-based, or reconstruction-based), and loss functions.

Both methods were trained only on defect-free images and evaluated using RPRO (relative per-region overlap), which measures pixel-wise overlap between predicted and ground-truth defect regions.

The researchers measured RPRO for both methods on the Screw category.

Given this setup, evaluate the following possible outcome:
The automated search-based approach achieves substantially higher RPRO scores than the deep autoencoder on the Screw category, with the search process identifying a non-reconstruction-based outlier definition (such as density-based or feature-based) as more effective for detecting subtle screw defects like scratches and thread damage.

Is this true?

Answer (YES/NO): NO